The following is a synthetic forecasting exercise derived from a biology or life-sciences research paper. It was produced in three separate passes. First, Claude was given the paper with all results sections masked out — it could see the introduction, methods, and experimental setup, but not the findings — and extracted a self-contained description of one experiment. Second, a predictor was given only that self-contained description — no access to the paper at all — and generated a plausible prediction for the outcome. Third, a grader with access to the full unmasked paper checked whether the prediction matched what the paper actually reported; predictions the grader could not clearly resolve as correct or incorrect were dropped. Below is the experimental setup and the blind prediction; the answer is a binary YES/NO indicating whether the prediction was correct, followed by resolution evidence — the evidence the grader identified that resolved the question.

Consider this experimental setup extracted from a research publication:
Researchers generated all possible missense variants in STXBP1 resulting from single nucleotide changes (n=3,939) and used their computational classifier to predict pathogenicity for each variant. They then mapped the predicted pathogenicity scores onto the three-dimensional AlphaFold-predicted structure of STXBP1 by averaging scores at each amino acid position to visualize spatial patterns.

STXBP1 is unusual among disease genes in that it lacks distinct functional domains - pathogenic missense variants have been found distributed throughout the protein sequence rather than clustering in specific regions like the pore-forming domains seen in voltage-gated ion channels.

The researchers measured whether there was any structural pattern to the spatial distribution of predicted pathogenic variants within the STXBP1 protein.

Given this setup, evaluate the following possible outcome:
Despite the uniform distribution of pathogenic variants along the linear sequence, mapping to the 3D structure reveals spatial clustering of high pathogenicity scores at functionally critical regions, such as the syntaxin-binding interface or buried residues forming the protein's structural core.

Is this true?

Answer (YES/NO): YES